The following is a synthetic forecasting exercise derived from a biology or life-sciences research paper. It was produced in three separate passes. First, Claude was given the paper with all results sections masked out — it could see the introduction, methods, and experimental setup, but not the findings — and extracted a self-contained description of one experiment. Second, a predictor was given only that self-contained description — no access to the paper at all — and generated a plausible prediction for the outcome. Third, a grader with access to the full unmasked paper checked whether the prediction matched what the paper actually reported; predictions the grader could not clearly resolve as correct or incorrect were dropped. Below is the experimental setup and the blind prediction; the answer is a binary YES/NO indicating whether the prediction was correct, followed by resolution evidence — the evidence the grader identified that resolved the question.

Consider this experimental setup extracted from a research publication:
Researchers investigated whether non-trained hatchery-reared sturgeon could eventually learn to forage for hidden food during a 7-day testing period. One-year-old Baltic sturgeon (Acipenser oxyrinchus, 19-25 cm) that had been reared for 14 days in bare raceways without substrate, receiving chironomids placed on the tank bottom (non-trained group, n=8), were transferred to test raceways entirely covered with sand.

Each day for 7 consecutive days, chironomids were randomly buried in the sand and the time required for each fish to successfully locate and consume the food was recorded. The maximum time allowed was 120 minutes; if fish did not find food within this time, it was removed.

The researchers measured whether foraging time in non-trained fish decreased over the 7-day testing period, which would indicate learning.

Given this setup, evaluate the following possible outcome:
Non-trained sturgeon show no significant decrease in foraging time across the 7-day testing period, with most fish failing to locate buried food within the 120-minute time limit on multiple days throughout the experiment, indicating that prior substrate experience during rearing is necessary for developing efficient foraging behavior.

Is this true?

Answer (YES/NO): NO